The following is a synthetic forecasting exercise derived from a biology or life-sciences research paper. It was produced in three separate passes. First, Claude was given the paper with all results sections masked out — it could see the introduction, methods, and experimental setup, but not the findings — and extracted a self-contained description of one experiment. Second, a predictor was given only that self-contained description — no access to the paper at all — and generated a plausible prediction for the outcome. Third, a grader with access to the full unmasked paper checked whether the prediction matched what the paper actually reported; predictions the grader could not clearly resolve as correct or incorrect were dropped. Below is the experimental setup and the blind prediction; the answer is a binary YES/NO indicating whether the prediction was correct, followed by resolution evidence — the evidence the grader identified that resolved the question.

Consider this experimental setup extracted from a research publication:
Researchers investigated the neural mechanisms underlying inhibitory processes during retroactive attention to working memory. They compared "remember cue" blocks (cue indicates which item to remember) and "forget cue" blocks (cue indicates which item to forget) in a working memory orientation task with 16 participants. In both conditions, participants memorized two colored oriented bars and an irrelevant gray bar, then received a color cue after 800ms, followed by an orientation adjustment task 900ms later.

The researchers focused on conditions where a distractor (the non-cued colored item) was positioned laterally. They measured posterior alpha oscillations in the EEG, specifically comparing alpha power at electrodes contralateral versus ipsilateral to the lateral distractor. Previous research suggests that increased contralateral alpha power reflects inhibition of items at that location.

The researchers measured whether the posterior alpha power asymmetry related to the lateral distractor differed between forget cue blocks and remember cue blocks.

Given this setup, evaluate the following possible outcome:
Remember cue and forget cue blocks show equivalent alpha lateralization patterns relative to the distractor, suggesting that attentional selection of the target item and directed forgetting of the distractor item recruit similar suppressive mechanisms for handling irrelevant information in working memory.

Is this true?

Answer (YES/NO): NO